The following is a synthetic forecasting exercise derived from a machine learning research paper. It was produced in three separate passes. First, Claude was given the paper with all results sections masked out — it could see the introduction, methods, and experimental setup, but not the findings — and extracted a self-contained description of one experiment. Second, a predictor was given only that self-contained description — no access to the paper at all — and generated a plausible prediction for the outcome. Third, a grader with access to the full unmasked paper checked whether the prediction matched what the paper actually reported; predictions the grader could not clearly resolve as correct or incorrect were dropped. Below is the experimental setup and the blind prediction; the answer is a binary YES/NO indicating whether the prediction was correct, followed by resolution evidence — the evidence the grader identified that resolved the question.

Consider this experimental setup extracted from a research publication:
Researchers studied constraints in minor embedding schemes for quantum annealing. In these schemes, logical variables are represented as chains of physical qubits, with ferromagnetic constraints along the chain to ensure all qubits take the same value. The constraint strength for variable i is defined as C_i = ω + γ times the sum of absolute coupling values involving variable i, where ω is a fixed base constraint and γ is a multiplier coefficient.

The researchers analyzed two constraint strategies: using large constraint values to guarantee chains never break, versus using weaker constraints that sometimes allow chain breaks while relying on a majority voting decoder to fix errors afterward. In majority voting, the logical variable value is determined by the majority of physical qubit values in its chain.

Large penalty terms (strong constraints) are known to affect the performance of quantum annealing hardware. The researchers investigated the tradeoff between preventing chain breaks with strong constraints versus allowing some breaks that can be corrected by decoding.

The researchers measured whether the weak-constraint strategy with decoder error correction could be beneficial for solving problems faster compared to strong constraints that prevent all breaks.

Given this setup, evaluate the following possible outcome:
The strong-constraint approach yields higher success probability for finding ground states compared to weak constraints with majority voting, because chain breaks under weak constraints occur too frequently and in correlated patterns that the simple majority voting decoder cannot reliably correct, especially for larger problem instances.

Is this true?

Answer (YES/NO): NO